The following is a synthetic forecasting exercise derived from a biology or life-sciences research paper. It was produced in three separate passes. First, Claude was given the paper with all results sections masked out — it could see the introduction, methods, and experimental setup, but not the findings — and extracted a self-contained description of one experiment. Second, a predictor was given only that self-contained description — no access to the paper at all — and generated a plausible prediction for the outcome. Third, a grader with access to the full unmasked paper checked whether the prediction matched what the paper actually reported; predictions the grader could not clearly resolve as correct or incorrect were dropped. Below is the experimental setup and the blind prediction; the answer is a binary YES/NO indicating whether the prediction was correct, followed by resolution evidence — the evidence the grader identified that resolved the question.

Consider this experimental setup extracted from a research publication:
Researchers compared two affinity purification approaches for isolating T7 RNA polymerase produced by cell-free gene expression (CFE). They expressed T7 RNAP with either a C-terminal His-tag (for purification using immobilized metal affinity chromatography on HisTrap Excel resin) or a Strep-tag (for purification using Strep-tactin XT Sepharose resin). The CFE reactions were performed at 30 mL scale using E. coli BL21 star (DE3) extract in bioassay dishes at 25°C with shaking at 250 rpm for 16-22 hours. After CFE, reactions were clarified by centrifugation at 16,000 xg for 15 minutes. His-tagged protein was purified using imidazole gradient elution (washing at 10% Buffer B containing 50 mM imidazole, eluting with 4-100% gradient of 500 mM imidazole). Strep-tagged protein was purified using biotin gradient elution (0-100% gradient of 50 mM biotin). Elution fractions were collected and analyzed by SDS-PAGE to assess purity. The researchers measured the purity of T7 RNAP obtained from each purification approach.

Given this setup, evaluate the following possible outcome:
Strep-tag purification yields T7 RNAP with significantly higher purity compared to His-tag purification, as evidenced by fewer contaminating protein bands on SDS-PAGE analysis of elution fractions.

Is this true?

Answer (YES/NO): NO